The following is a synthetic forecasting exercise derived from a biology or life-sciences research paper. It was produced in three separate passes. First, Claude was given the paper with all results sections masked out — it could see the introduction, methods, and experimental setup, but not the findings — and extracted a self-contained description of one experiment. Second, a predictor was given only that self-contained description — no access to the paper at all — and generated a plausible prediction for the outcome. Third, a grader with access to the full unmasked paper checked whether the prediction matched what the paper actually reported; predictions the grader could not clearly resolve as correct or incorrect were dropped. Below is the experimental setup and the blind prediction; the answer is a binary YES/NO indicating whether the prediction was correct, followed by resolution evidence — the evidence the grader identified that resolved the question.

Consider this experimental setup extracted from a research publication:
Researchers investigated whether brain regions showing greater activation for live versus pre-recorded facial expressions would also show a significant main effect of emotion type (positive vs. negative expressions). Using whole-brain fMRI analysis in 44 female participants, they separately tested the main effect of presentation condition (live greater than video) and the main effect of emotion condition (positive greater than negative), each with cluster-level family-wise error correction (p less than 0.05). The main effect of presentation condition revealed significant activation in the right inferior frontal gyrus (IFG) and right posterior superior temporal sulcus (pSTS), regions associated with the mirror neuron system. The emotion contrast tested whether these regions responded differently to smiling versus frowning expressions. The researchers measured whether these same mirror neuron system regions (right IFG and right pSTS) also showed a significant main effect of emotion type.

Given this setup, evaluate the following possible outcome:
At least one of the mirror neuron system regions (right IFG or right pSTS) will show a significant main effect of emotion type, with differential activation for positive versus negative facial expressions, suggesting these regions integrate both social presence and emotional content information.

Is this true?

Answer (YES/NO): YES